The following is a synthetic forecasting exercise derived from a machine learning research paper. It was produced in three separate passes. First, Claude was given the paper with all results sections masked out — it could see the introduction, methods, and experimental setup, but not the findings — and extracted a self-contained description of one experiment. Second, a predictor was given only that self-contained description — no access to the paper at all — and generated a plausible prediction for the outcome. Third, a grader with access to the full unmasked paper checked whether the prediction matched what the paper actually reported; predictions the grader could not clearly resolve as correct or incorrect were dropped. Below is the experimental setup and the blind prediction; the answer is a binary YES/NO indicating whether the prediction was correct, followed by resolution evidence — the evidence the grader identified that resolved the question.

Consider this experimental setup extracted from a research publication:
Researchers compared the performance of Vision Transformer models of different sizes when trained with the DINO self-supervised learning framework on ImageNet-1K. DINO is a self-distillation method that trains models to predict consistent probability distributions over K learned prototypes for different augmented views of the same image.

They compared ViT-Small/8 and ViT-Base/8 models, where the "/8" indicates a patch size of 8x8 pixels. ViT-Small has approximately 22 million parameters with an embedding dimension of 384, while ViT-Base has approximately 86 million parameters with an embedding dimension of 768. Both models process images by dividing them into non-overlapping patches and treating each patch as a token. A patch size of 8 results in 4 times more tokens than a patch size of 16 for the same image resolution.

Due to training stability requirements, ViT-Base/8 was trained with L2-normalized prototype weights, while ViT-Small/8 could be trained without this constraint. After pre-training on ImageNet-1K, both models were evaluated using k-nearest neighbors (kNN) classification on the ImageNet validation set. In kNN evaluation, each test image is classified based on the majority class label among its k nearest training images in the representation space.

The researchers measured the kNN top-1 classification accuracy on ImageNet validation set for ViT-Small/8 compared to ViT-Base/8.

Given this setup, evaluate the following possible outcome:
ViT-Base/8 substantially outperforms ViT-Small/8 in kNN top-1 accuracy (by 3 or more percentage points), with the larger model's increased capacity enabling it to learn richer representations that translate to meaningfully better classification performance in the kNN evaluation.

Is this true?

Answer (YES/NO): NO